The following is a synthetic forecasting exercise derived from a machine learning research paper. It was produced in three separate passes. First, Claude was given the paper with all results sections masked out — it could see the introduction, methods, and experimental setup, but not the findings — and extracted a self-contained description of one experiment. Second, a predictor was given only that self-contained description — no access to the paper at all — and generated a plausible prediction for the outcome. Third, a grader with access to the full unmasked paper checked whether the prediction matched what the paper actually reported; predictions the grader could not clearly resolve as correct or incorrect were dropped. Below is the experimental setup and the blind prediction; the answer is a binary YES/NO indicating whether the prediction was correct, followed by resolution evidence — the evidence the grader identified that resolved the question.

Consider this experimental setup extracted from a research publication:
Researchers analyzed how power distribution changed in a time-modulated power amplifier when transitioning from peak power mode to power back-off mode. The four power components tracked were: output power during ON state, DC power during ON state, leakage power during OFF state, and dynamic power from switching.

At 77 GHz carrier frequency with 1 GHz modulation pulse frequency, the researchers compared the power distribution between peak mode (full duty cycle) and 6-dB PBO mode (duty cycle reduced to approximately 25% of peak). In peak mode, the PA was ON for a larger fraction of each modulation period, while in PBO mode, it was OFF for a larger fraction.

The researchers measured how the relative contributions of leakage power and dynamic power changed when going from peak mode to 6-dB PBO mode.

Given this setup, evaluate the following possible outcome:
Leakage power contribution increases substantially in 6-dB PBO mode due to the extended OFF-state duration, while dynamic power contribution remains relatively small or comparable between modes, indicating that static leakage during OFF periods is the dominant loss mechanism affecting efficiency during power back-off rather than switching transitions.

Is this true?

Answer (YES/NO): NO